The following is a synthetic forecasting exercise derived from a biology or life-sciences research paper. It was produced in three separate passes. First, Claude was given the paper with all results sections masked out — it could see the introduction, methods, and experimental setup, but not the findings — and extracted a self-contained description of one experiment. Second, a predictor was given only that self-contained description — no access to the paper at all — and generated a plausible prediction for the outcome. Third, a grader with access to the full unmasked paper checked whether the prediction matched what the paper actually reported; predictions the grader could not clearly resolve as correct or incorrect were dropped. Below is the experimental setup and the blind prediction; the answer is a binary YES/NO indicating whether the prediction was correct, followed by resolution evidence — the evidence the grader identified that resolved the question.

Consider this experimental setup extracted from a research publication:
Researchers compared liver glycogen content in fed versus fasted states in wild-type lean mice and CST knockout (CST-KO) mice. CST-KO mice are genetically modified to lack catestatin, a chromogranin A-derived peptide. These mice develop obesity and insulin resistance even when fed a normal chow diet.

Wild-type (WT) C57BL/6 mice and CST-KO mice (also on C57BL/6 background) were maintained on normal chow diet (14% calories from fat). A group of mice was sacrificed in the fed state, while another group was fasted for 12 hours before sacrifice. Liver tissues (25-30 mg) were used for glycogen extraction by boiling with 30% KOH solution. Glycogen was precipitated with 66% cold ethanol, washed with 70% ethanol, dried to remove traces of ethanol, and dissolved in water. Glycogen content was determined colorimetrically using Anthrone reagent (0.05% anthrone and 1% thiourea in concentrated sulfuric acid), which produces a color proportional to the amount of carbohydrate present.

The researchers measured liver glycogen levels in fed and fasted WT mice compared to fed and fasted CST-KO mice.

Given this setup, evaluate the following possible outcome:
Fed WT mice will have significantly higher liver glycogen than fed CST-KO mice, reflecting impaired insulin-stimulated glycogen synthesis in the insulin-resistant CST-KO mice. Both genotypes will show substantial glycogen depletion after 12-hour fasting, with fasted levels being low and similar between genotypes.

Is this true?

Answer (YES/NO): NO